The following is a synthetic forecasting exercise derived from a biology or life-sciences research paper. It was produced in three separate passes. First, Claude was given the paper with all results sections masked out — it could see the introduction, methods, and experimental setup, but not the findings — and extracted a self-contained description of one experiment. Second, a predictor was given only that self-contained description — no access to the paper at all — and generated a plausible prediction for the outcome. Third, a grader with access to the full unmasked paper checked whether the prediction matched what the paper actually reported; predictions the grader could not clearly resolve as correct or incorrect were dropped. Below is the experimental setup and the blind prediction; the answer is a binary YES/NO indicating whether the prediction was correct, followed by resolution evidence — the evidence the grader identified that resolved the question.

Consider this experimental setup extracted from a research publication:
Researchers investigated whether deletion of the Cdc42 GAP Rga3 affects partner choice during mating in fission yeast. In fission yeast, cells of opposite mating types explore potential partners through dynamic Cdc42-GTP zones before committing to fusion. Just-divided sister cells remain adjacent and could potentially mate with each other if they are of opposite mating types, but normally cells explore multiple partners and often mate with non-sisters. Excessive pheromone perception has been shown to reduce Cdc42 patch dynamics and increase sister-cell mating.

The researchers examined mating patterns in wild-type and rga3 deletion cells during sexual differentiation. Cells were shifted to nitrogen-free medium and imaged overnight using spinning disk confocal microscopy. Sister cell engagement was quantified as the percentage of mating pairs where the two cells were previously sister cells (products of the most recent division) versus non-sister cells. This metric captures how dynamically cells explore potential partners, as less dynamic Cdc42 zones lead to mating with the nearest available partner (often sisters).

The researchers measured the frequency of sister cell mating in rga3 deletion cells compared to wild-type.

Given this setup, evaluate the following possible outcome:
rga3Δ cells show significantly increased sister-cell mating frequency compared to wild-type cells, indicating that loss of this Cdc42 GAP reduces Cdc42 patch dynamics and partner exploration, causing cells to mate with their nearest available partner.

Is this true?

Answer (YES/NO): NO